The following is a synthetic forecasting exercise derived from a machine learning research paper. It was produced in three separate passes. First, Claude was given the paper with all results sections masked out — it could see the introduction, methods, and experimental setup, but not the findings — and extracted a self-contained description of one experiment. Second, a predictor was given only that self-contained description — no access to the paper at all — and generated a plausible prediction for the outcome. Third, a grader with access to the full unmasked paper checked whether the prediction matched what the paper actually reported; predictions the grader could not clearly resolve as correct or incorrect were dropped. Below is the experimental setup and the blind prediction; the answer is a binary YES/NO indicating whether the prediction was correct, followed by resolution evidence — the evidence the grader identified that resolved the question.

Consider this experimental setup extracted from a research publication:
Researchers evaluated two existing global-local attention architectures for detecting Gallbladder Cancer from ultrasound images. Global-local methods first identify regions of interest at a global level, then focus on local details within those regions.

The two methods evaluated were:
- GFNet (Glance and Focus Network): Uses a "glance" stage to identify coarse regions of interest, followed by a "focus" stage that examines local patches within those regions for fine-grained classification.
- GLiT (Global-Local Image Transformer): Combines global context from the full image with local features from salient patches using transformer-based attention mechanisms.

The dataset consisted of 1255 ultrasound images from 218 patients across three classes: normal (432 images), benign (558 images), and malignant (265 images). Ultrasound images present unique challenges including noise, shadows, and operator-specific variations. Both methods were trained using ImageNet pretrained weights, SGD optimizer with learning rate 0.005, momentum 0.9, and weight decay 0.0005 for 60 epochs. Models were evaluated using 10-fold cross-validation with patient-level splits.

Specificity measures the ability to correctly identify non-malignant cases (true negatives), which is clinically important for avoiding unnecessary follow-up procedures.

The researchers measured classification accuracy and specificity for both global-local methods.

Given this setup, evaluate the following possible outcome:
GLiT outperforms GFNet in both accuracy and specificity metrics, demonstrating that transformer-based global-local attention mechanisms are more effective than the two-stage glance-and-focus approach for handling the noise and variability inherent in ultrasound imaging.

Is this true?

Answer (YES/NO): NO